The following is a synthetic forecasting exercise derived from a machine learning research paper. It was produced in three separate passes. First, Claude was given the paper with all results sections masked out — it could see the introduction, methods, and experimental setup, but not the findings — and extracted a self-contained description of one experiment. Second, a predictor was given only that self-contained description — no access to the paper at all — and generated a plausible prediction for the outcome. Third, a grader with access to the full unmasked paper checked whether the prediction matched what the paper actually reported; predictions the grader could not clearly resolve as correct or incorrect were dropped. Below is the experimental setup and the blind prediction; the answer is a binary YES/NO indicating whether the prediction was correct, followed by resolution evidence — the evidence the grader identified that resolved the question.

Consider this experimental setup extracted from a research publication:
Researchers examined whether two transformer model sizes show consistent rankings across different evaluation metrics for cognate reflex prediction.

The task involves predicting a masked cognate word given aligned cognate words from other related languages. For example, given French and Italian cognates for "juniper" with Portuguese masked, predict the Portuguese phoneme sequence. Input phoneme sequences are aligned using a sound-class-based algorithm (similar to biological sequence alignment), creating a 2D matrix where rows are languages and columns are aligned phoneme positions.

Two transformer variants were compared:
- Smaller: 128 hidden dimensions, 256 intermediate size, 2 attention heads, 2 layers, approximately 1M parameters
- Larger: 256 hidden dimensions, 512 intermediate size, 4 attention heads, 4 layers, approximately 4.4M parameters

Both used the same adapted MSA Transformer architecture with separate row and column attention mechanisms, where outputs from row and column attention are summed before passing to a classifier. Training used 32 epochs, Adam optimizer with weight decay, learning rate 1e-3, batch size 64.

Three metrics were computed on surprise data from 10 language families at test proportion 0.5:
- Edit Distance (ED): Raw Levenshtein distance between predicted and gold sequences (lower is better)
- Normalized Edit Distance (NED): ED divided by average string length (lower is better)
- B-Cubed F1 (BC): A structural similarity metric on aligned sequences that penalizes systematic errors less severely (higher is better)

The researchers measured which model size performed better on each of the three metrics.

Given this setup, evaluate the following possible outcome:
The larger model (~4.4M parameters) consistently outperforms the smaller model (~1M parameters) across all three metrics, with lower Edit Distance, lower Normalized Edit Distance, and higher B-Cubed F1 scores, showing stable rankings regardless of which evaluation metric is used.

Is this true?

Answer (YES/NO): YES